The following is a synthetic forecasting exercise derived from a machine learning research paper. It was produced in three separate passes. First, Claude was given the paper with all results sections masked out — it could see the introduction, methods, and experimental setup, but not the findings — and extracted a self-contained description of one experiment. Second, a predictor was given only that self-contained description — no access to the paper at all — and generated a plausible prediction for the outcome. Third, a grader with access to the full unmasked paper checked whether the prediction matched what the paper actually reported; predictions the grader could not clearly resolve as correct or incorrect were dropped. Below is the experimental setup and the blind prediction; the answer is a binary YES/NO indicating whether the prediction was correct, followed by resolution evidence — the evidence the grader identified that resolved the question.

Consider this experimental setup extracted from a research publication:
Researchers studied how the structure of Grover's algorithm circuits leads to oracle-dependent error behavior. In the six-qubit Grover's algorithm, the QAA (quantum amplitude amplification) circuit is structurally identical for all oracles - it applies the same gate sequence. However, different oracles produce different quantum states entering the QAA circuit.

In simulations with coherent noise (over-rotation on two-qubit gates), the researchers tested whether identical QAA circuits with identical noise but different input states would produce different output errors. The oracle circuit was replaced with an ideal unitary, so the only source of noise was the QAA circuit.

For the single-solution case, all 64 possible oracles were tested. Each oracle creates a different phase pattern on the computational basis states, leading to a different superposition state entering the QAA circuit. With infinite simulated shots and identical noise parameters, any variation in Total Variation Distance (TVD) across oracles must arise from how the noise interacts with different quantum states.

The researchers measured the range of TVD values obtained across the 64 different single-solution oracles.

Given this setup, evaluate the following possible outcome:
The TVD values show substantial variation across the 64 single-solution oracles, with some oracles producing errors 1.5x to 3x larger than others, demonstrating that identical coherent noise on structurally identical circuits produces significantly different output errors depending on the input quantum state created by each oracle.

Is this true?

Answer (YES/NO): NO